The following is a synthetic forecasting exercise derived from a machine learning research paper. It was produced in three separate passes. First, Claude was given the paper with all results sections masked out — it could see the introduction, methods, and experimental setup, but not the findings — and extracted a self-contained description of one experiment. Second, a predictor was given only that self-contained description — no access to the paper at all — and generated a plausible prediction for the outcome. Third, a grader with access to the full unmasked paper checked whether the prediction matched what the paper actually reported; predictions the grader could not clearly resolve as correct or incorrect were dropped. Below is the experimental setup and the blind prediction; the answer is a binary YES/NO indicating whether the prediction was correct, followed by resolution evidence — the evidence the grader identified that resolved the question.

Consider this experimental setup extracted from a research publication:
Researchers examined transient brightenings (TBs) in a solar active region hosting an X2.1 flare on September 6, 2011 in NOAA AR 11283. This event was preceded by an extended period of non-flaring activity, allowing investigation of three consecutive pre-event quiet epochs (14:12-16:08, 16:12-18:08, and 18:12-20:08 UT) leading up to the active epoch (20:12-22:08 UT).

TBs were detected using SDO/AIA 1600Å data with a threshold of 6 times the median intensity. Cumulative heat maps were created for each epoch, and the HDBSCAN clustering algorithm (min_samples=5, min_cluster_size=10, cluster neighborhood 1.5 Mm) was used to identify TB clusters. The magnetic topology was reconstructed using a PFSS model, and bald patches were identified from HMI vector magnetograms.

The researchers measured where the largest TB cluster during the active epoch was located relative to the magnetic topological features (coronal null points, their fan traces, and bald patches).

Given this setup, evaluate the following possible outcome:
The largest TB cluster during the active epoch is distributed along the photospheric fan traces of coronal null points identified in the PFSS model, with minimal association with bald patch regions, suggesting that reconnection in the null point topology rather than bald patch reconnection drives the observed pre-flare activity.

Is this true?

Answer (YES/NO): NO